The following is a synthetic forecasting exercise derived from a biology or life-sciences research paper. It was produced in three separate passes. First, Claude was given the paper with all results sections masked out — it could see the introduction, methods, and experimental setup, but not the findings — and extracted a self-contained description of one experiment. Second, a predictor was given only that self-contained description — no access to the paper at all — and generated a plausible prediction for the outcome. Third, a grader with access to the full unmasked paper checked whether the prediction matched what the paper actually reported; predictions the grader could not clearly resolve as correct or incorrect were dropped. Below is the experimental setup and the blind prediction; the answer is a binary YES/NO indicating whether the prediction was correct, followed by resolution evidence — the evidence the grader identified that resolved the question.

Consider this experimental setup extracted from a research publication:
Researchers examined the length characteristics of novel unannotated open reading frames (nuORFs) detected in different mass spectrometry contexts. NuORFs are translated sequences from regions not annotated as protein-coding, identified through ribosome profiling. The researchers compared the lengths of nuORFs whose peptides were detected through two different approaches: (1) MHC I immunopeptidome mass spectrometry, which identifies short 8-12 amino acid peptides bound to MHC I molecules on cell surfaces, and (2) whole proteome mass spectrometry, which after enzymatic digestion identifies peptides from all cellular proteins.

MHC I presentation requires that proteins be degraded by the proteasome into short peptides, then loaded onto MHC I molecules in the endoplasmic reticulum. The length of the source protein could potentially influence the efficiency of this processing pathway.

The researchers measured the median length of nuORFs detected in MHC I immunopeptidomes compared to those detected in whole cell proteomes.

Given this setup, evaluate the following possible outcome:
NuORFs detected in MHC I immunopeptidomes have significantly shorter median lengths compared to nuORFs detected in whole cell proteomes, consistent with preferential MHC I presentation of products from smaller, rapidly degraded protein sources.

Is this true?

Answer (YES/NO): YES